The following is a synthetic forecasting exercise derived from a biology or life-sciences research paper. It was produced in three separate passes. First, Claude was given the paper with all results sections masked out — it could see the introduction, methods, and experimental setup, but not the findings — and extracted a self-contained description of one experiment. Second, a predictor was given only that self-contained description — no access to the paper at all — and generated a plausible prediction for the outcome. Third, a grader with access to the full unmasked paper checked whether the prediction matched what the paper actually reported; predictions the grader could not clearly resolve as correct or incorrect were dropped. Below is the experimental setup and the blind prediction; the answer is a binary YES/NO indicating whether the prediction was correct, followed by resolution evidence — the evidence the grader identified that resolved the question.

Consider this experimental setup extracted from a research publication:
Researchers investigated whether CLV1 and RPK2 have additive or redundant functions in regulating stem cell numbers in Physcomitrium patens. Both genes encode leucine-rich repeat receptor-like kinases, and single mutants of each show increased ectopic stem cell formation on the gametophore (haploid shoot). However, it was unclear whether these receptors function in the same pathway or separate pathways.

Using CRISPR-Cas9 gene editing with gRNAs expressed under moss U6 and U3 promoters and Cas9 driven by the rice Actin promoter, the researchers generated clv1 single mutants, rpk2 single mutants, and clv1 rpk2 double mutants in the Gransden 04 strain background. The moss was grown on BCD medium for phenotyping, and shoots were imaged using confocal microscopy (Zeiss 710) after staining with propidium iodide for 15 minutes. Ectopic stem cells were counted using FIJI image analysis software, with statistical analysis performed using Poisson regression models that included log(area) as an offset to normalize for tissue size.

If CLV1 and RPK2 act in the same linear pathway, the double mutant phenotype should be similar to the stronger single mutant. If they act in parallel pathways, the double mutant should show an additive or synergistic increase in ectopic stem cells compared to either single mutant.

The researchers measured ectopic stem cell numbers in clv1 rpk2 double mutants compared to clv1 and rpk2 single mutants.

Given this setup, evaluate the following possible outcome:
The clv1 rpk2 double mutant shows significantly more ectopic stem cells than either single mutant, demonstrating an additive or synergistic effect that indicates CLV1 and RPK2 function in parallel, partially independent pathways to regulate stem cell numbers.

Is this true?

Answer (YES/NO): YES